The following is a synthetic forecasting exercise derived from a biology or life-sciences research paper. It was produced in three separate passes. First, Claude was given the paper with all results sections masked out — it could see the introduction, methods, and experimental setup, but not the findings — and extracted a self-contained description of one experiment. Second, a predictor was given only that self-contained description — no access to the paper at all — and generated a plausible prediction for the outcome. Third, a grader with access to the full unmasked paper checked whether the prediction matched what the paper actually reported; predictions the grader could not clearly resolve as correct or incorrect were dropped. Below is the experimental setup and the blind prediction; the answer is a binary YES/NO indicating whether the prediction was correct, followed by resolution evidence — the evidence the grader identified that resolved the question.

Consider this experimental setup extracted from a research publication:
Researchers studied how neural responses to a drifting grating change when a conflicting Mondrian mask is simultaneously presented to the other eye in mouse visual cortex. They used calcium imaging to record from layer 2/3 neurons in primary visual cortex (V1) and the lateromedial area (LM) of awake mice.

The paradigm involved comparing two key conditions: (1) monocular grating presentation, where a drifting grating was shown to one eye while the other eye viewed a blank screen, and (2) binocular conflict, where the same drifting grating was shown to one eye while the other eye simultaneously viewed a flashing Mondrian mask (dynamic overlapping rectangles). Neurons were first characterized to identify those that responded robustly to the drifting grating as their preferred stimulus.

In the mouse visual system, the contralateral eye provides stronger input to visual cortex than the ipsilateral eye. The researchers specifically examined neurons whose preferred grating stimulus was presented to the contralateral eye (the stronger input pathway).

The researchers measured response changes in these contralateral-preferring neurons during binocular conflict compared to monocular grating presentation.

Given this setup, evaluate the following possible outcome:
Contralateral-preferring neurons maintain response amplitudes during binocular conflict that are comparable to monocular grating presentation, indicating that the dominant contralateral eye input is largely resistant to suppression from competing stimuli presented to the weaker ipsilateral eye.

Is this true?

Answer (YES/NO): YES